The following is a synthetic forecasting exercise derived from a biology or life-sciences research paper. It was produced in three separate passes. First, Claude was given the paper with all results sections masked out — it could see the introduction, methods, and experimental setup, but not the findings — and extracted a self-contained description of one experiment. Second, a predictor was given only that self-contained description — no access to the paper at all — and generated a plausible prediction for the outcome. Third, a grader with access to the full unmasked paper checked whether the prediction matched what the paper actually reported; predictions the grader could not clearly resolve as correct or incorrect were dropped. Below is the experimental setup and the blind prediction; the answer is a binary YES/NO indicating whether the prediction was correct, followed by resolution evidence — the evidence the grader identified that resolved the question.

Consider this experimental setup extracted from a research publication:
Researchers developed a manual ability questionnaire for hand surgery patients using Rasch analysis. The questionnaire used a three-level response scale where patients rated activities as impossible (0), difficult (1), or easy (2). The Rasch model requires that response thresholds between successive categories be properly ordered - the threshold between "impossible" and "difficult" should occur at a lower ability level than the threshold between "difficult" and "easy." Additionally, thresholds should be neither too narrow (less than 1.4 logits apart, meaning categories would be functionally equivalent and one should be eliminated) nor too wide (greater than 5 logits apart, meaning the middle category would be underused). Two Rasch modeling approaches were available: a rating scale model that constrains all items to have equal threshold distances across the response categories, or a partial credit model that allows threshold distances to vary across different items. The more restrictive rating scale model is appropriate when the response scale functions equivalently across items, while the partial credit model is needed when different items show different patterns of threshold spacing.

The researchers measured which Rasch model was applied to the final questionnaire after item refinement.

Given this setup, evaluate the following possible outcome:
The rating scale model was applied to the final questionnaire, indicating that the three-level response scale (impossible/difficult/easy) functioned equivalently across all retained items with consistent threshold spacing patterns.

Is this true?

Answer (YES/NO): YES